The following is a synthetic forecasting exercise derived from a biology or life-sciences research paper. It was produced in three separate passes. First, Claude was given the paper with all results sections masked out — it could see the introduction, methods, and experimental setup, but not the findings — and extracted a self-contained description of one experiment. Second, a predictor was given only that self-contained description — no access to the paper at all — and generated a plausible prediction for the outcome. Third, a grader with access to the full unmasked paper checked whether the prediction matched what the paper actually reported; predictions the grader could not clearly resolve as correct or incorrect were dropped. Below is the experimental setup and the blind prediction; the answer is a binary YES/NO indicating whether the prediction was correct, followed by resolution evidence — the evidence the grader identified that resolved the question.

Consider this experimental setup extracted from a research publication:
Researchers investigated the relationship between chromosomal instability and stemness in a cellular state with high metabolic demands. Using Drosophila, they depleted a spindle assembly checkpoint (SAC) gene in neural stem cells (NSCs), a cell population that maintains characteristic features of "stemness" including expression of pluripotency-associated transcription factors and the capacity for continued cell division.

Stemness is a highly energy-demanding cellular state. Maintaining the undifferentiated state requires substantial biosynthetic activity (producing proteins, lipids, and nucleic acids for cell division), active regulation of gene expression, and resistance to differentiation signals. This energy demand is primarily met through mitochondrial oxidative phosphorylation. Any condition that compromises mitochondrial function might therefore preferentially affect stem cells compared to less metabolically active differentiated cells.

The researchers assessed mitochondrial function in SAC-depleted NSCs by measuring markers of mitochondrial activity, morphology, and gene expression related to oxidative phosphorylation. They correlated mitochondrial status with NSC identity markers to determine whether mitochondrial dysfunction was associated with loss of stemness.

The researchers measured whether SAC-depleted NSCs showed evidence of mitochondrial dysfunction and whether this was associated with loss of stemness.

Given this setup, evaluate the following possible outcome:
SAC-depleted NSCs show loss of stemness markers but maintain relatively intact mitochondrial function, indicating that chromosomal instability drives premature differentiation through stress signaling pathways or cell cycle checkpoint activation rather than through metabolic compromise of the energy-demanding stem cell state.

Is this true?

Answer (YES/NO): NO